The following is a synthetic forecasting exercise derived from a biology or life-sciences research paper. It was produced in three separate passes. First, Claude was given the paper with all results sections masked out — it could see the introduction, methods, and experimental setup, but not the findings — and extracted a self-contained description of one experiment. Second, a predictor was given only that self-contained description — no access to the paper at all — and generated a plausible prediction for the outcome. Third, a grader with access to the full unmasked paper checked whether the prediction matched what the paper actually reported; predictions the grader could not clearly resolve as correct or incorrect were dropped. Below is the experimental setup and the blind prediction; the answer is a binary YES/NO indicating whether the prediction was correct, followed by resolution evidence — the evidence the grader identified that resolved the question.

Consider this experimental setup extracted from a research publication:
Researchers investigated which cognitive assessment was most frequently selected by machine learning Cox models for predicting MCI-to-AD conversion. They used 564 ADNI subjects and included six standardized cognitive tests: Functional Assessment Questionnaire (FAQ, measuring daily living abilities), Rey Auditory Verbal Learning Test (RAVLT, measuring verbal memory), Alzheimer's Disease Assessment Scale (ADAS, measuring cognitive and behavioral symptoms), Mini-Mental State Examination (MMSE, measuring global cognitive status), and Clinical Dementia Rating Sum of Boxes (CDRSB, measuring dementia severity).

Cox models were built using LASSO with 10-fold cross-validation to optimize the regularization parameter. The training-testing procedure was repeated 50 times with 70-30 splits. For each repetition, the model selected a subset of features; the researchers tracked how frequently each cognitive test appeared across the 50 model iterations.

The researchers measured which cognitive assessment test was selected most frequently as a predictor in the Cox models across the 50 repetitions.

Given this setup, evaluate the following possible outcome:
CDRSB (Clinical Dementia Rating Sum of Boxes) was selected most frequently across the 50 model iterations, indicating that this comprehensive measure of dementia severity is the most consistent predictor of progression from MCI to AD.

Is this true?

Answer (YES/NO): NO